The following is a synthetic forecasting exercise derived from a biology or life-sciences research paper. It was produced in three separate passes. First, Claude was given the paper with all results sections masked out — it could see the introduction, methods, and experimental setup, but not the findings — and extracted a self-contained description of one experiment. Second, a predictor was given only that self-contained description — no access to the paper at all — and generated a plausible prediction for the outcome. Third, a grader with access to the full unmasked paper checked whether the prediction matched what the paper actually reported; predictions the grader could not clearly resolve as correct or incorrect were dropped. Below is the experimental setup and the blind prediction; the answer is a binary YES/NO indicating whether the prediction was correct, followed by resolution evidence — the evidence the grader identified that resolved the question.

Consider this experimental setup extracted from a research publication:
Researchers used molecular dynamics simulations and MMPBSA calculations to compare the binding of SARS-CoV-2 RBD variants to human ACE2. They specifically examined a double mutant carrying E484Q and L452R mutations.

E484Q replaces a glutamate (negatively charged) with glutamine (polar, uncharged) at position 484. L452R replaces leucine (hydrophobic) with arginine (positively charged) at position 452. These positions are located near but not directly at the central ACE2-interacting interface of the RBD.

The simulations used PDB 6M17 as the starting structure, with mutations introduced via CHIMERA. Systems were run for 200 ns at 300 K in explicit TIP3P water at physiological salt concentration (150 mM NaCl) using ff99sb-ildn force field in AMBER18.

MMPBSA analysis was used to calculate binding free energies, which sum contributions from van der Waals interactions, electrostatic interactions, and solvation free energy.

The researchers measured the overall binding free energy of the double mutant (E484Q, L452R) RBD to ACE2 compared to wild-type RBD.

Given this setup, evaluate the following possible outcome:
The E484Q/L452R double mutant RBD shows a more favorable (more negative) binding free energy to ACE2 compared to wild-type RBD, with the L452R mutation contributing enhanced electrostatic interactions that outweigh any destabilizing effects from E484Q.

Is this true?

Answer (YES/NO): NO